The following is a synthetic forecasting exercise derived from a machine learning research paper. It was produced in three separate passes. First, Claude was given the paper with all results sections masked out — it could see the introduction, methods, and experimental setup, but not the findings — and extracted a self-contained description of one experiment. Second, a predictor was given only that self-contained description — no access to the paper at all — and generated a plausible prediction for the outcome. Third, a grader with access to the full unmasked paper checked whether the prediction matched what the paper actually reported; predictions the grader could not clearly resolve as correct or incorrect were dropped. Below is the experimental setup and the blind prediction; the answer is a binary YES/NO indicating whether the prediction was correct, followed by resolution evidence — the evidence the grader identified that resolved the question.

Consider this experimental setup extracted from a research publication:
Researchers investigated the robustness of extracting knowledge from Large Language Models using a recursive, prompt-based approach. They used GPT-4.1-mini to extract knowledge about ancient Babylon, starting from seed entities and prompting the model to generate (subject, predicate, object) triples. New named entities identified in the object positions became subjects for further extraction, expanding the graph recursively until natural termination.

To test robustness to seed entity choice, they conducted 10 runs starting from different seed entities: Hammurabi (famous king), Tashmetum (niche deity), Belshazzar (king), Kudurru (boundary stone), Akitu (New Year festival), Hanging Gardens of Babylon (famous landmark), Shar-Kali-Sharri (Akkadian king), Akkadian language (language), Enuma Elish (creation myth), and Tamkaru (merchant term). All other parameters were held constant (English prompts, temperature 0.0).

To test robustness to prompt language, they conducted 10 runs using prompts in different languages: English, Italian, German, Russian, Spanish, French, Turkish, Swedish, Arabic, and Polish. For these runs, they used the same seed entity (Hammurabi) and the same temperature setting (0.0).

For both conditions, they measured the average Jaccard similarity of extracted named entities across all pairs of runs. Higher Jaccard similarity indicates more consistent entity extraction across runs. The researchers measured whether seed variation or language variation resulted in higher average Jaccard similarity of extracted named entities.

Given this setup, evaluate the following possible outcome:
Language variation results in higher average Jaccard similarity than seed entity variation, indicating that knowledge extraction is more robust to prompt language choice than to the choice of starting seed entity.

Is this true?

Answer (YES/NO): NO